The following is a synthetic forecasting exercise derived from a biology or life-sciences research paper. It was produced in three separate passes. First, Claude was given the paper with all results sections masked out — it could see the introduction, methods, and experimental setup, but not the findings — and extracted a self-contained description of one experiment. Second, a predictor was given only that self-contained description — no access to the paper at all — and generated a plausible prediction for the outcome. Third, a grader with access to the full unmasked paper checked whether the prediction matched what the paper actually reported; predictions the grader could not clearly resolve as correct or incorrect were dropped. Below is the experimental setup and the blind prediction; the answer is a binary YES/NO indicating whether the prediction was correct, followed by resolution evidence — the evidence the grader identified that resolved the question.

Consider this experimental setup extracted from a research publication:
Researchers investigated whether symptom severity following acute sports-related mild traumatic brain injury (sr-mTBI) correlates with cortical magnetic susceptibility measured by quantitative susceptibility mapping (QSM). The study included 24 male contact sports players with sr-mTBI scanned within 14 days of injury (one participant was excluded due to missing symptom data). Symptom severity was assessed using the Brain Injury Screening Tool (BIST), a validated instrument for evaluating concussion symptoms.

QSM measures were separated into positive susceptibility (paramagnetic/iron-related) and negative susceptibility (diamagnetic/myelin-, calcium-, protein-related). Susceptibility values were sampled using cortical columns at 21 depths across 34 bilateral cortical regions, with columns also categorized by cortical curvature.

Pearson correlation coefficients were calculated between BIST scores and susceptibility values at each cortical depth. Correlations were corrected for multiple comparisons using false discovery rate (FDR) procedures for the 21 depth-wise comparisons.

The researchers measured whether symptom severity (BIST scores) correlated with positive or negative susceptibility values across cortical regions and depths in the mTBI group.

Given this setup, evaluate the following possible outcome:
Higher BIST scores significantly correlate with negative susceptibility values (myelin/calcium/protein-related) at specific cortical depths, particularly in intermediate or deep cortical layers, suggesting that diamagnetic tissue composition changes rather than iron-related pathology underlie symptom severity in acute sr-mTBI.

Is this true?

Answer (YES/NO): NO